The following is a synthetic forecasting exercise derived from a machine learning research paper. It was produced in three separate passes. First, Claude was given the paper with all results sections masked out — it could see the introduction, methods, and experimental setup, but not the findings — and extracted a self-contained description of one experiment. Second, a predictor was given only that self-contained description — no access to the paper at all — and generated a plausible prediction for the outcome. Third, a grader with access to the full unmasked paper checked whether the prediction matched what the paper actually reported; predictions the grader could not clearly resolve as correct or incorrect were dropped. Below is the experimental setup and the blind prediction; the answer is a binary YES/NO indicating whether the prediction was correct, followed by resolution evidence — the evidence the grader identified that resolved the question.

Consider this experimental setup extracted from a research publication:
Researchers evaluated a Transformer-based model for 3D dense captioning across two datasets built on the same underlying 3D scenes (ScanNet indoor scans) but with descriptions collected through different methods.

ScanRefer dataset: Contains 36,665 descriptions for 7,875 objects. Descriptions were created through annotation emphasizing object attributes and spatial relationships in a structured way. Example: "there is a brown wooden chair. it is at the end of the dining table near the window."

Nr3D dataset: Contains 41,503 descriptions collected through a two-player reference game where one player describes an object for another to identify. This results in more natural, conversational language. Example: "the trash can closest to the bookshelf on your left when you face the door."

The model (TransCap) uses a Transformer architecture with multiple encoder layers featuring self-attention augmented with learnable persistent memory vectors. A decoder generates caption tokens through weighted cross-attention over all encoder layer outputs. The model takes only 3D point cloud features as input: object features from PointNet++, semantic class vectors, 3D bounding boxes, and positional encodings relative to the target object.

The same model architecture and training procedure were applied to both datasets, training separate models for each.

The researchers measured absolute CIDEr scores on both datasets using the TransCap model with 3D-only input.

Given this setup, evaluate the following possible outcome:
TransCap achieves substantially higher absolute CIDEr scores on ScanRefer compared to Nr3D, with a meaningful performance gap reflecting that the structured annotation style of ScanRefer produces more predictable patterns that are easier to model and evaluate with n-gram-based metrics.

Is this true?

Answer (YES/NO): YES